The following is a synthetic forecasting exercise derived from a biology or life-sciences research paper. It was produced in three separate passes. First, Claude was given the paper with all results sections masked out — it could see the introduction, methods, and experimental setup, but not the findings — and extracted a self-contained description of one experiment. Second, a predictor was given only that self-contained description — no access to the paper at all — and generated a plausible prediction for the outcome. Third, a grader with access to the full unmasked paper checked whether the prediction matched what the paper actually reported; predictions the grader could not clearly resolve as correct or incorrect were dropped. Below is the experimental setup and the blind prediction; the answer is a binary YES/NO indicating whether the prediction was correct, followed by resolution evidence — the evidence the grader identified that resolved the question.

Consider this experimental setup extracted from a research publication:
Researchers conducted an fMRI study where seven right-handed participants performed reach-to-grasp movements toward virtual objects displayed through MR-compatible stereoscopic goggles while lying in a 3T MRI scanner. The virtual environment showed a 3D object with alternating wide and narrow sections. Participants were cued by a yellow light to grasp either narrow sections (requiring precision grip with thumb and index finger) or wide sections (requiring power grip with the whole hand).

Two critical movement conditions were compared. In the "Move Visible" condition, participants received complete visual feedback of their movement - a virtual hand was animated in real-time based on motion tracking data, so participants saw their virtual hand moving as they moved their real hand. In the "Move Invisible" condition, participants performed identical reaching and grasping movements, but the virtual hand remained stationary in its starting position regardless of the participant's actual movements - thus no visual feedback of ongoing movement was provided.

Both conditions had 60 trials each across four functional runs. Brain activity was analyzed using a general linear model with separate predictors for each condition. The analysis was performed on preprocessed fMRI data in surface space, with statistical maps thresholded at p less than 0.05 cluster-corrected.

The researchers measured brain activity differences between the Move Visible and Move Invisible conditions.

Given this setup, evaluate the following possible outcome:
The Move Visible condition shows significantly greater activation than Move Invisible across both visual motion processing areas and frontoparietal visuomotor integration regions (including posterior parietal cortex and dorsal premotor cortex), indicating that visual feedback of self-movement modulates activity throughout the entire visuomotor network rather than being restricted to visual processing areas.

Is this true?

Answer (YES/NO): YES